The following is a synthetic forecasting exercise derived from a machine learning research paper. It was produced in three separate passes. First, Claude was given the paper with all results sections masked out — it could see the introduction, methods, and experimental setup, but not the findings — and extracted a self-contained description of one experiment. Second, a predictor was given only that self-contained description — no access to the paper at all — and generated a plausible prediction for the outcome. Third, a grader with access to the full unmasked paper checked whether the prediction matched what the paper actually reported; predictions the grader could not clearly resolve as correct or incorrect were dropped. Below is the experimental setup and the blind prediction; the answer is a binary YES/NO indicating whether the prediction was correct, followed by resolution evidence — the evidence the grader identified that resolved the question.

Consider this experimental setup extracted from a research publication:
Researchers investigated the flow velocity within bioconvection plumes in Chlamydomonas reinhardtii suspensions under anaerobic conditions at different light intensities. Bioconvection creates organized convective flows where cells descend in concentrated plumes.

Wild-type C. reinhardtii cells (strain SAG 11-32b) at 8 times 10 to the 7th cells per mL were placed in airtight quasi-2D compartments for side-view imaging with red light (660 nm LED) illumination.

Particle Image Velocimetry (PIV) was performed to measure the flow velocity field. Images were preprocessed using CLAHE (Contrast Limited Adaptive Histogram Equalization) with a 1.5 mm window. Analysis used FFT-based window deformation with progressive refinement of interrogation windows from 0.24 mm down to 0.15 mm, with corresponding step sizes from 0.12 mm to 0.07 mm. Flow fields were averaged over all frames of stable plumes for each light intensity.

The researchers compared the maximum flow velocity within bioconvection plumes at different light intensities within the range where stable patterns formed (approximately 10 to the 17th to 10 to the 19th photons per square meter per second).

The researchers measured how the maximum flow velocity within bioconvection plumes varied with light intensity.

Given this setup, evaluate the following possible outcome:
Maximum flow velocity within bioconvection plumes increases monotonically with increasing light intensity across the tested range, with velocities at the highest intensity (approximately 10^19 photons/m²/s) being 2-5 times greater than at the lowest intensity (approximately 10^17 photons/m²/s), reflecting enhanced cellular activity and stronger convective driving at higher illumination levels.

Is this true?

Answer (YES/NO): NO